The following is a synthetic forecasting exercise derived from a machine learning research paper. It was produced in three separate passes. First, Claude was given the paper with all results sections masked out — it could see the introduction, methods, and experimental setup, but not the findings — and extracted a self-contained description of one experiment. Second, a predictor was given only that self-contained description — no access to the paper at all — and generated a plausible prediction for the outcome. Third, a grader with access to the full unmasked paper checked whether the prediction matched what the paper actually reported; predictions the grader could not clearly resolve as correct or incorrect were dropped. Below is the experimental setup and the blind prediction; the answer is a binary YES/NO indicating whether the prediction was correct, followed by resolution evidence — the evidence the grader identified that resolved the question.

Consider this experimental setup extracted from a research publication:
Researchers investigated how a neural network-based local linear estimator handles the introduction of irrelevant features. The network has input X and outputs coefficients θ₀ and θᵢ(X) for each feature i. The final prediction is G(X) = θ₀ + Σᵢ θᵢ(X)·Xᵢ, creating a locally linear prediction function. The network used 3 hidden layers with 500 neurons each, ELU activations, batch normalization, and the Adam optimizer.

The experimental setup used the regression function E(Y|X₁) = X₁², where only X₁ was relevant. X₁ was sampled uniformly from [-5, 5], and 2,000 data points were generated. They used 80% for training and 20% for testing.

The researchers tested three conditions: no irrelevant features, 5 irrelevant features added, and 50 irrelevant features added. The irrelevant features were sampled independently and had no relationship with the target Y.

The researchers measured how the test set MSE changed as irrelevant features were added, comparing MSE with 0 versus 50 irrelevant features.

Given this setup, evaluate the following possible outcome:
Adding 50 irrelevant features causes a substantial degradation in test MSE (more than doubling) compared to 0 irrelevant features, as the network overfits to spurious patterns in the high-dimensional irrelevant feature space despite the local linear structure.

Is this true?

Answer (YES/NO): NO